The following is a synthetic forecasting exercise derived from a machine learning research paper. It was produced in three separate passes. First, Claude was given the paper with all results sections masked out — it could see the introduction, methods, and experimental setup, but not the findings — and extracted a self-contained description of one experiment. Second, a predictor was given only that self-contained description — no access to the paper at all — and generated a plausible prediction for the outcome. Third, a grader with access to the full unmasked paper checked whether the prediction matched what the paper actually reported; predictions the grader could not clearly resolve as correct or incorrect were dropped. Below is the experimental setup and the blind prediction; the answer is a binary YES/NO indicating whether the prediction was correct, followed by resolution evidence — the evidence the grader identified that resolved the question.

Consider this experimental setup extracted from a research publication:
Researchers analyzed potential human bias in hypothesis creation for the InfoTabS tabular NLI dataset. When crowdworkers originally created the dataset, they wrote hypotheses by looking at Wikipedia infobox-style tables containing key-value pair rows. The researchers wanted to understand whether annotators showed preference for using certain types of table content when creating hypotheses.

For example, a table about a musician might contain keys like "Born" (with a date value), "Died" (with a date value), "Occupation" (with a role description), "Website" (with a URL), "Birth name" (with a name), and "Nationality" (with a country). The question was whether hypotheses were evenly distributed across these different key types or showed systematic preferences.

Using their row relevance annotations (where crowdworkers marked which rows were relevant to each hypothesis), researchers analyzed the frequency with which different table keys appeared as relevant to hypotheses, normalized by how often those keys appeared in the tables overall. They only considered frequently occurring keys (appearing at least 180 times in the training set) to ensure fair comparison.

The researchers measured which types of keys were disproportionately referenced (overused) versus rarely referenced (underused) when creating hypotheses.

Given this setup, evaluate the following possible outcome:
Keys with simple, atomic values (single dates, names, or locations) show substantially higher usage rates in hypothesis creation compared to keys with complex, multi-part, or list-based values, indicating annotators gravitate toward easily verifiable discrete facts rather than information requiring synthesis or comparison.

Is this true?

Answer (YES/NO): NO